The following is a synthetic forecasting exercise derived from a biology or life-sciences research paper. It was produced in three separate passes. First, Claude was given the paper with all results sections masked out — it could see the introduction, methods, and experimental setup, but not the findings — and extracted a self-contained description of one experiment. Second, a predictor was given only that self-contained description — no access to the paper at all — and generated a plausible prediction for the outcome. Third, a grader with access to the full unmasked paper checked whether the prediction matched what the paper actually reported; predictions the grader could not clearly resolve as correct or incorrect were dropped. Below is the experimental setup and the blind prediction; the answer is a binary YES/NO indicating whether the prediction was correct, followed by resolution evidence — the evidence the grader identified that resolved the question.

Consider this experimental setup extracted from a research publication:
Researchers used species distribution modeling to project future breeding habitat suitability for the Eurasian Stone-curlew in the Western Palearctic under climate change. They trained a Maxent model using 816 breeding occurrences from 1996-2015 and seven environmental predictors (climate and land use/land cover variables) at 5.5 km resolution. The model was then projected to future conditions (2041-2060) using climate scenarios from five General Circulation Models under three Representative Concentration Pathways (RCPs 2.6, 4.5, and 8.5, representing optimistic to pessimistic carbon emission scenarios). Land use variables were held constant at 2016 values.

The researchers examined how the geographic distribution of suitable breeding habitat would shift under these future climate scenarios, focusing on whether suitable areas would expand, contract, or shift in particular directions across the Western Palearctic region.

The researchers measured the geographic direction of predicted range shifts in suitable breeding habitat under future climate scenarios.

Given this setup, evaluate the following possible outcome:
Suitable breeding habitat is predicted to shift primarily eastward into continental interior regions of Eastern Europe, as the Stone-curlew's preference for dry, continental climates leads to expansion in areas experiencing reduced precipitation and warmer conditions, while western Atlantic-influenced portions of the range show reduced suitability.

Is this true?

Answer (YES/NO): NO